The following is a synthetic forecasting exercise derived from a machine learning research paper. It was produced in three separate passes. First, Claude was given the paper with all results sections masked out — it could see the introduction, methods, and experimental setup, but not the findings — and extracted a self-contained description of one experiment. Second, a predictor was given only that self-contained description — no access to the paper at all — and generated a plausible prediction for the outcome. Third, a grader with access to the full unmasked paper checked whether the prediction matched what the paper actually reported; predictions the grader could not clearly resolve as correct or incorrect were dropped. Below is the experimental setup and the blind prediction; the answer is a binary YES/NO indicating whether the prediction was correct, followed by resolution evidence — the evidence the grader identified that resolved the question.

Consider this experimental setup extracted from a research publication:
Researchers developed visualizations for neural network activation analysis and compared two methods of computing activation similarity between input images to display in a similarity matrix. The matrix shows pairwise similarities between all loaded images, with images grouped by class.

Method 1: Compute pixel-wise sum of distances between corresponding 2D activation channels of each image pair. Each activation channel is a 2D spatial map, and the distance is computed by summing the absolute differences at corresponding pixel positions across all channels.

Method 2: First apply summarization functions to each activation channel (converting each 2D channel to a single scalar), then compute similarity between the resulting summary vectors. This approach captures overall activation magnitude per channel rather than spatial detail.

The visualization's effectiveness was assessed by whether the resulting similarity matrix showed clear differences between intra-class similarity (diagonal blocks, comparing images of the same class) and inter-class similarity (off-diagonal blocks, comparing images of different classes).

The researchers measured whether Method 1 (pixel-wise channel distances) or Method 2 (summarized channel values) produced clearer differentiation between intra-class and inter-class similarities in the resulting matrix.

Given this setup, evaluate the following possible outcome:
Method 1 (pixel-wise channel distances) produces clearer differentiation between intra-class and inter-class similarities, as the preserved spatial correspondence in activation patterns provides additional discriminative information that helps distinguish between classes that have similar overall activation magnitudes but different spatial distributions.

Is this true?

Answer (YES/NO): NO